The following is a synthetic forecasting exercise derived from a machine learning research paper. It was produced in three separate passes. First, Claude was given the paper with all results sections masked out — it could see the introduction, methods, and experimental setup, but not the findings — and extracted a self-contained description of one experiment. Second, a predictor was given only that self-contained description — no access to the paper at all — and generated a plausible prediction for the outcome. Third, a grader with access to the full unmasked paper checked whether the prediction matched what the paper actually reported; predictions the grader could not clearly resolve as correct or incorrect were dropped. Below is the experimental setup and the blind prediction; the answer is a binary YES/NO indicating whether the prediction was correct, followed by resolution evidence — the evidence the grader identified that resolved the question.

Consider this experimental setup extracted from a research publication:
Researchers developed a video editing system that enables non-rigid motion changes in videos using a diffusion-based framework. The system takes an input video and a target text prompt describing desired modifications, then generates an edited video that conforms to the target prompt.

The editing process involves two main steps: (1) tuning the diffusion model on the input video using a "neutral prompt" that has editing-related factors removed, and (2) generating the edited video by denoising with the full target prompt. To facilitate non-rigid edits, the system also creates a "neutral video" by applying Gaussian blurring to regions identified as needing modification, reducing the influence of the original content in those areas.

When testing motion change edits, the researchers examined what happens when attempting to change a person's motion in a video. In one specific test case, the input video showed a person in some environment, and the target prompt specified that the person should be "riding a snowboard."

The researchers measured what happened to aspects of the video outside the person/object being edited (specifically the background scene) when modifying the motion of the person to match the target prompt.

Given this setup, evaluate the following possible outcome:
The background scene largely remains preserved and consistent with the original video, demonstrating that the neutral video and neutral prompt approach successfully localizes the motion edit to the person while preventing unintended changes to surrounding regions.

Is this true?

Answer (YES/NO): NO